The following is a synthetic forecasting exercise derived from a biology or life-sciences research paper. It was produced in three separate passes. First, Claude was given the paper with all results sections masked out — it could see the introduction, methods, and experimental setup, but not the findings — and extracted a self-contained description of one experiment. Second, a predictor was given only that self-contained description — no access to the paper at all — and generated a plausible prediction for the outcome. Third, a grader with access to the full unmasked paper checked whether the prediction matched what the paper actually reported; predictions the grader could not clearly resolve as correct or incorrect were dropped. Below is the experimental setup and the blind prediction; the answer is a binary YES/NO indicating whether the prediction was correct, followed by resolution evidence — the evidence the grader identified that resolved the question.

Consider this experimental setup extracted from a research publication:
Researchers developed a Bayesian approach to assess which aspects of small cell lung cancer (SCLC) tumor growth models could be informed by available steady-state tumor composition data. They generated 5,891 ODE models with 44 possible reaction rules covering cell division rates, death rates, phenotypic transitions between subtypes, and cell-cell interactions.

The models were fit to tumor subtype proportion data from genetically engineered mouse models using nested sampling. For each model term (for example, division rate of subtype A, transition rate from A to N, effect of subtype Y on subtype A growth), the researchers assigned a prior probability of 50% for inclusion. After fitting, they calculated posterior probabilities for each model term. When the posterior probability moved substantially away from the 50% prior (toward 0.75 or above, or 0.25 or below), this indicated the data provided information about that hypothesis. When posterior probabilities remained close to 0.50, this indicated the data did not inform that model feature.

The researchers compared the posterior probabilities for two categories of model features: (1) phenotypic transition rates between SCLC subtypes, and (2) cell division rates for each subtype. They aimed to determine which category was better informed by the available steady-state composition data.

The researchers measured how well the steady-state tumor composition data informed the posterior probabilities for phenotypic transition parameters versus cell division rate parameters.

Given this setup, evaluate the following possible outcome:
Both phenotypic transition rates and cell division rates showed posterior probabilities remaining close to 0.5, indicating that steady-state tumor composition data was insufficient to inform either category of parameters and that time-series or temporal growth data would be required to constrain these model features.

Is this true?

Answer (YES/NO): NO